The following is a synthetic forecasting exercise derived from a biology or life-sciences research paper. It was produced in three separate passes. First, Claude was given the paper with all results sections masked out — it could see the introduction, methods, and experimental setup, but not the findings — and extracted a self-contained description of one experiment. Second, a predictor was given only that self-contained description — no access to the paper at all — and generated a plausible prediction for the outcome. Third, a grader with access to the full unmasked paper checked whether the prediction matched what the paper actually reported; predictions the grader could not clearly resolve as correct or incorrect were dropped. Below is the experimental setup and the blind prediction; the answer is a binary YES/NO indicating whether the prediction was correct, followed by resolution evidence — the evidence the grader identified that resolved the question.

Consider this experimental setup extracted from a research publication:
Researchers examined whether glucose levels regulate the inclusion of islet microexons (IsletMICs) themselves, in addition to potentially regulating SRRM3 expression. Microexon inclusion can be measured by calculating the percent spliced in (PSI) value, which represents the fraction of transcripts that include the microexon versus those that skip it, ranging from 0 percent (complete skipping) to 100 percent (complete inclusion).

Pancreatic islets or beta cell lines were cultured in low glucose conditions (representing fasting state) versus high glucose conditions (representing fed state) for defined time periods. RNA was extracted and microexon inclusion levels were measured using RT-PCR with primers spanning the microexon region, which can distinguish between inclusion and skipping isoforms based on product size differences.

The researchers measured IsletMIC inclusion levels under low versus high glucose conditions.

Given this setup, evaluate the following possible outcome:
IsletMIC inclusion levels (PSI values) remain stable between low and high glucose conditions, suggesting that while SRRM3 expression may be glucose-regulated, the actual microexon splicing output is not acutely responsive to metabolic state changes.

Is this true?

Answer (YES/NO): NO